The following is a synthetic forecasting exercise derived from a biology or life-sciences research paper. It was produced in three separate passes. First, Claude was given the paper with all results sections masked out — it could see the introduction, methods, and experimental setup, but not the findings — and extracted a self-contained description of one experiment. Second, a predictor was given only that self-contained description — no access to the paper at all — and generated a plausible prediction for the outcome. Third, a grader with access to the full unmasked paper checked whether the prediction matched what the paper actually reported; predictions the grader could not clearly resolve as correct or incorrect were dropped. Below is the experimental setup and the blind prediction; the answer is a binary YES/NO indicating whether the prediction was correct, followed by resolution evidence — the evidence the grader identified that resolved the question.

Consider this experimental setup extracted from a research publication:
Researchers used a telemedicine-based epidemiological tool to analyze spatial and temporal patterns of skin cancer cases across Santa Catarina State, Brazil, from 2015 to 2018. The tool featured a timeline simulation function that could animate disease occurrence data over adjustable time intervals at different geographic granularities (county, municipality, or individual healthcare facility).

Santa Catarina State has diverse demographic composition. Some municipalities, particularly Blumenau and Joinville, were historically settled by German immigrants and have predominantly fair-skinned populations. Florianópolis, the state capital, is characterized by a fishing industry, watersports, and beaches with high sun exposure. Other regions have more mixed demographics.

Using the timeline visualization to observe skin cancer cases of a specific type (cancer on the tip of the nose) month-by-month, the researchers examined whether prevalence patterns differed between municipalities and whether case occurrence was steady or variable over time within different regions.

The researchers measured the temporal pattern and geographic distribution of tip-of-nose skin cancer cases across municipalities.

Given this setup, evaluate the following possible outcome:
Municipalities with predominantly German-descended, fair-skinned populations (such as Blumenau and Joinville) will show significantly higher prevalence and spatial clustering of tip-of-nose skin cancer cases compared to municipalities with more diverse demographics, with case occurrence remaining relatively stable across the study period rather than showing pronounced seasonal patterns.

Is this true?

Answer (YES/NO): NO